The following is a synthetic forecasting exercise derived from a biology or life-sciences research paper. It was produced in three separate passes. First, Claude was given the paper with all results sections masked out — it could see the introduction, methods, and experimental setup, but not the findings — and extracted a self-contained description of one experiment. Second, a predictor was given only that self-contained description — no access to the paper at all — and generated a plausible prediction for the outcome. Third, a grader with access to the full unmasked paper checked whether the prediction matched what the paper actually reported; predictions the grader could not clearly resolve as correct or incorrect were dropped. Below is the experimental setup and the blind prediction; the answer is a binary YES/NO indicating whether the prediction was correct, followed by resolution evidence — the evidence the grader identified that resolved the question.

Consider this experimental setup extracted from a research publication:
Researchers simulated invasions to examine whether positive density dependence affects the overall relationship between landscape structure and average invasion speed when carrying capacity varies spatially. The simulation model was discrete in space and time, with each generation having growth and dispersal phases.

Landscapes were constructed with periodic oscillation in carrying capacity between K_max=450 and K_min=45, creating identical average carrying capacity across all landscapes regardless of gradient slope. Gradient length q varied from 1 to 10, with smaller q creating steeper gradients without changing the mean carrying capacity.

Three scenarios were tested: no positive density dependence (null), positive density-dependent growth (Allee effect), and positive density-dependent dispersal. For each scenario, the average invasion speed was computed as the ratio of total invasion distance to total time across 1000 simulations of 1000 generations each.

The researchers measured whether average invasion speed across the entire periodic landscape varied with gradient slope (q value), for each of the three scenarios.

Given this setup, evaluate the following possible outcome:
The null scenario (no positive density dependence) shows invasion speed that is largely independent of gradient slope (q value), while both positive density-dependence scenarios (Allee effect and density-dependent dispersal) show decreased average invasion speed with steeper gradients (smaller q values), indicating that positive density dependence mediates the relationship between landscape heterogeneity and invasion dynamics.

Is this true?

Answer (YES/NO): NO